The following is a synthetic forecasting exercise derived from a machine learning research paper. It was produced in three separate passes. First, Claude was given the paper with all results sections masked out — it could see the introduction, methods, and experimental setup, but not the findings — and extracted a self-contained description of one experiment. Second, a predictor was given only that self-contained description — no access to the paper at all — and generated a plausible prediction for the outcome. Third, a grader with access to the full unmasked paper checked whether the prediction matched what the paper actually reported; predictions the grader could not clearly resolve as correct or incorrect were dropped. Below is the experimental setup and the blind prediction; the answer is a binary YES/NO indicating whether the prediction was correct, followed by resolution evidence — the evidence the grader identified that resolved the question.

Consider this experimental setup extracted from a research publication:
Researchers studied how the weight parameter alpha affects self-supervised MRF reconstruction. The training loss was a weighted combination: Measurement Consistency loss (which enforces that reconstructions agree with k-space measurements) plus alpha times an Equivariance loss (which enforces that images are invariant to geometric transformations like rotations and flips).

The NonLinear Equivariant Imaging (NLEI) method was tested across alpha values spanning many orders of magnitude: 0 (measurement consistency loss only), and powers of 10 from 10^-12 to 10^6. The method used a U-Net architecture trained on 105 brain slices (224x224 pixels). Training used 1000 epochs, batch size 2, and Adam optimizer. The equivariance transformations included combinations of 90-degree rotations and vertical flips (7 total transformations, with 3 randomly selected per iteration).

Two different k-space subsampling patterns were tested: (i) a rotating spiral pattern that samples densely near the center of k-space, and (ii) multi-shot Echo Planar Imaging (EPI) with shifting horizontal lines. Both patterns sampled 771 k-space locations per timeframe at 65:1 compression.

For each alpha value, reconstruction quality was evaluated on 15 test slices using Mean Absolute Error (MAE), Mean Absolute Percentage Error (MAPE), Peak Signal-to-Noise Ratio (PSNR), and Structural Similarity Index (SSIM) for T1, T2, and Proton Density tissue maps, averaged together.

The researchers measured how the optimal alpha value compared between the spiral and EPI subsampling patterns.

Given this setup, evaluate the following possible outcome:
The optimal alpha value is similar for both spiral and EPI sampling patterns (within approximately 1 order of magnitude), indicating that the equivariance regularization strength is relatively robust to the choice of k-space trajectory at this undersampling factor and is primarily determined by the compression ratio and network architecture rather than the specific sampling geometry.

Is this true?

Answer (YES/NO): NO